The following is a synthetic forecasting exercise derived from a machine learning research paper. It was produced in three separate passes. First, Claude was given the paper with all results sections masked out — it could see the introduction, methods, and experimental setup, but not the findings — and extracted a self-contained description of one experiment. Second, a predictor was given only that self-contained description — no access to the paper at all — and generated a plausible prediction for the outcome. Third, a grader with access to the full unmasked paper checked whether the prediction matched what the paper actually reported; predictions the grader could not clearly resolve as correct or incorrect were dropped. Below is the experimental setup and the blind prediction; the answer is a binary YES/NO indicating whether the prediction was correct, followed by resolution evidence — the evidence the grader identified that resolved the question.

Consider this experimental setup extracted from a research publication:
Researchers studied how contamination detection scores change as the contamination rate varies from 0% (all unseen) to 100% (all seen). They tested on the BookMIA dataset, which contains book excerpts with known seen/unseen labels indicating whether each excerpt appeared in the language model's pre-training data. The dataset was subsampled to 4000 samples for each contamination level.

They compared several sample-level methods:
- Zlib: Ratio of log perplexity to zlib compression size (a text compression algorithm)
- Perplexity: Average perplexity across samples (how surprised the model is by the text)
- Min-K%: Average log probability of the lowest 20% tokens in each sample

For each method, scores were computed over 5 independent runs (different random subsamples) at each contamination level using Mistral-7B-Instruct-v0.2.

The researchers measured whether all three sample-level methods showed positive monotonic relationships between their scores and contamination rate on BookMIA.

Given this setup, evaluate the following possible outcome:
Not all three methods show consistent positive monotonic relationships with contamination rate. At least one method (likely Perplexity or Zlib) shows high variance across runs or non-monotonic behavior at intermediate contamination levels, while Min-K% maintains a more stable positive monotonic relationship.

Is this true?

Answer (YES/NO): NO